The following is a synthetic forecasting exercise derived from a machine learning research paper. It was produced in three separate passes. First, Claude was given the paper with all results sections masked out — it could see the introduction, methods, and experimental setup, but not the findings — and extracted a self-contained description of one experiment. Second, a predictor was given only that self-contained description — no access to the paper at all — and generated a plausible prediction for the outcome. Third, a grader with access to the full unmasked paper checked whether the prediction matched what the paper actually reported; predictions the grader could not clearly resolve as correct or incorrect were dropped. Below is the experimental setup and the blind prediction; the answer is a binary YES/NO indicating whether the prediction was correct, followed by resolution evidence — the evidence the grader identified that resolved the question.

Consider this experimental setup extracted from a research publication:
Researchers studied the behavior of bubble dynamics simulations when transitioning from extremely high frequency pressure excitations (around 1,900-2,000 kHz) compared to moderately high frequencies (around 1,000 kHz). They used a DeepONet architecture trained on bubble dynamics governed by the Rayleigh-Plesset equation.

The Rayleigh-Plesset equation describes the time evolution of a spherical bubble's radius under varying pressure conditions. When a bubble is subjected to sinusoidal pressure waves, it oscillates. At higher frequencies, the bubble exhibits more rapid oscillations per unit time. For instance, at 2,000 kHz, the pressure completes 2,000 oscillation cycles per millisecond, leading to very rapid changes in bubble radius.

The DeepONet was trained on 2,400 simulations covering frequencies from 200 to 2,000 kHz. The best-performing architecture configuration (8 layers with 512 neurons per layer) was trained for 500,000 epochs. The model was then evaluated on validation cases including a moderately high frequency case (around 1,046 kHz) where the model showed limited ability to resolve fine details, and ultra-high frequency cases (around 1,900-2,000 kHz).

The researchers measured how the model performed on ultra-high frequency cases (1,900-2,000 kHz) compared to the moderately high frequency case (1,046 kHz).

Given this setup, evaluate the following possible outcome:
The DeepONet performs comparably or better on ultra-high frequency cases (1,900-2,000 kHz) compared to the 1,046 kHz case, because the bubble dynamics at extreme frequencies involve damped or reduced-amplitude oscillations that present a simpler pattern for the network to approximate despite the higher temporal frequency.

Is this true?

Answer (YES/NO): NO